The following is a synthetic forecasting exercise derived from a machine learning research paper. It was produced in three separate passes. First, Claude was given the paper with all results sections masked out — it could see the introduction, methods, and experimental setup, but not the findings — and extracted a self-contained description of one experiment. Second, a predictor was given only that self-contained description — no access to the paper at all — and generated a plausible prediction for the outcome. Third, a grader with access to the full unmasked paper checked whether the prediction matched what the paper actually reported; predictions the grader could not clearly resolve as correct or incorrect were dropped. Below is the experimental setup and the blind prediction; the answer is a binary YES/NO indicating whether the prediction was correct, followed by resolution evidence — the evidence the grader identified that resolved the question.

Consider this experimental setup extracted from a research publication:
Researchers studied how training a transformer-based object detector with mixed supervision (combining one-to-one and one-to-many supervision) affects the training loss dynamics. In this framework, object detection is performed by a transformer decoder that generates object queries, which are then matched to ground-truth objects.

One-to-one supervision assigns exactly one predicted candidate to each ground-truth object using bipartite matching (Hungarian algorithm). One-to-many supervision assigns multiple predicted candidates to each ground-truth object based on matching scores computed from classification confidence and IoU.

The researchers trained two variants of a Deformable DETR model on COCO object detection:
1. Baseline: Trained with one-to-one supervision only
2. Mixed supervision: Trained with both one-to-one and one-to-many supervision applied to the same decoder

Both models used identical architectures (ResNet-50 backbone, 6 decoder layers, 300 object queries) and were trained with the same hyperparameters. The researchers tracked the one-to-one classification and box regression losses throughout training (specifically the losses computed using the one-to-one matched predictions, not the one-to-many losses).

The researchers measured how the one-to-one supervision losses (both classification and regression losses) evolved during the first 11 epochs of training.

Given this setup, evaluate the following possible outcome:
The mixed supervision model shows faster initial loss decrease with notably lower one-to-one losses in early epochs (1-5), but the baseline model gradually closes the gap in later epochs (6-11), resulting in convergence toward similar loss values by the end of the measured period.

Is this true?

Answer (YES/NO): NO